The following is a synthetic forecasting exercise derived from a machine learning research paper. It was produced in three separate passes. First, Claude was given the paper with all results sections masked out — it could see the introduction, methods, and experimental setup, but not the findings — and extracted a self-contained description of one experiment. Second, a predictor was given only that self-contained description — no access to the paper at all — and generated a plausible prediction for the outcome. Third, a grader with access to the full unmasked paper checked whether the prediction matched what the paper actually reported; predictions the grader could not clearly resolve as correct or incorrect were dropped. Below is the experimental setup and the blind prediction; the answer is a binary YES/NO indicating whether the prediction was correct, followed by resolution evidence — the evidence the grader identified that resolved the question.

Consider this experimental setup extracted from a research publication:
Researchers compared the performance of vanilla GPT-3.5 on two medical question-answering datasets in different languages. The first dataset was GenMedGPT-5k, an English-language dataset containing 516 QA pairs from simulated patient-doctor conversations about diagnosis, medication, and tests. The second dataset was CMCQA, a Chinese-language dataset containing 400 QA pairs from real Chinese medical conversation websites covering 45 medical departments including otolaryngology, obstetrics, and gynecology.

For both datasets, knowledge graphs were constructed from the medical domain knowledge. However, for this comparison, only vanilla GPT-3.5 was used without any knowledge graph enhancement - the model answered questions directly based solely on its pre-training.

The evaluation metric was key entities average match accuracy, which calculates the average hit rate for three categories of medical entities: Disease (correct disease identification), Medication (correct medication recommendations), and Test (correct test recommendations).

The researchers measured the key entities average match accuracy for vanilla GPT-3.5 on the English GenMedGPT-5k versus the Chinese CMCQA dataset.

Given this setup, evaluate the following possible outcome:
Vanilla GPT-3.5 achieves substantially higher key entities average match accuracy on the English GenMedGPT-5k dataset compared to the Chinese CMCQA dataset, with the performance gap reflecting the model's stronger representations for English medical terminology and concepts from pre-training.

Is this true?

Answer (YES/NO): NO